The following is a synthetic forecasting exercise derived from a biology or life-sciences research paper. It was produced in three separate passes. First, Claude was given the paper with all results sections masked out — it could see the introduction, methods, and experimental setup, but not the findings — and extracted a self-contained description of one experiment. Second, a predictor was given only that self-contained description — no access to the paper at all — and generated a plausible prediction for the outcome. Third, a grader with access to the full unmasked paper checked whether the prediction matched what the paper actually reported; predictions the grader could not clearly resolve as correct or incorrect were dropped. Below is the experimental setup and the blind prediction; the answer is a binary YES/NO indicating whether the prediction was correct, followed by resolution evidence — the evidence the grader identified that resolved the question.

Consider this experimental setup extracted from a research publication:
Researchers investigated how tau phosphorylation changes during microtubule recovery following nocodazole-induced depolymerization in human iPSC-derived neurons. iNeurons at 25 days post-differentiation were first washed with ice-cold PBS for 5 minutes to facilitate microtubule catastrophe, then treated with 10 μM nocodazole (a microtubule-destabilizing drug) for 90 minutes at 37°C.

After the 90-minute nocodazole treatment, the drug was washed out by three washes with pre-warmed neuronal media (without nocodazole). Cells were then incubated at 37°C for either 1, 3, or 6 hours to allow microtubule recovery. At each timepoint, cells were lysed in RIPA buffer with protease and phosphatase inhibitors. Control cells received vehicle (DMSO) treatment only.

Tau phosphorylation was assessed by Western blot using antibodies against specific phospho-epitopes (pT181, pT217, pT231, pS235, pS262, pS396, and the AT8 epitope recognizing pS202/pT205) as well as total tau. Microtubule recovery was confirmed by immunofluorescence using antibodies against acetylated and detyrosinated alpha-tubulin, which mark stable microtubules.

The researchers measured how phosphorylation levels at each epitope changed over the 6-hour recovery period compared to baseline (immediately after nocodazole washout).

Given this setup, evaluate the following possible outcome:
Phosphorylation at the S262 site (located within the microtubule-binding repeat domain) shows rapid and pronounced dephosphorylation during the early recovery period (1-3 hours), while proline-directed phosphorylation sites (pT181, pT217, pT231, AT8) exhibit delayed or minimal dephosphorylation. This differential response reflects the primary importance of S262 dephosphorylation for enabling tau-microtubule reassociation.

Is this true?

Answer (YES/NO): NO